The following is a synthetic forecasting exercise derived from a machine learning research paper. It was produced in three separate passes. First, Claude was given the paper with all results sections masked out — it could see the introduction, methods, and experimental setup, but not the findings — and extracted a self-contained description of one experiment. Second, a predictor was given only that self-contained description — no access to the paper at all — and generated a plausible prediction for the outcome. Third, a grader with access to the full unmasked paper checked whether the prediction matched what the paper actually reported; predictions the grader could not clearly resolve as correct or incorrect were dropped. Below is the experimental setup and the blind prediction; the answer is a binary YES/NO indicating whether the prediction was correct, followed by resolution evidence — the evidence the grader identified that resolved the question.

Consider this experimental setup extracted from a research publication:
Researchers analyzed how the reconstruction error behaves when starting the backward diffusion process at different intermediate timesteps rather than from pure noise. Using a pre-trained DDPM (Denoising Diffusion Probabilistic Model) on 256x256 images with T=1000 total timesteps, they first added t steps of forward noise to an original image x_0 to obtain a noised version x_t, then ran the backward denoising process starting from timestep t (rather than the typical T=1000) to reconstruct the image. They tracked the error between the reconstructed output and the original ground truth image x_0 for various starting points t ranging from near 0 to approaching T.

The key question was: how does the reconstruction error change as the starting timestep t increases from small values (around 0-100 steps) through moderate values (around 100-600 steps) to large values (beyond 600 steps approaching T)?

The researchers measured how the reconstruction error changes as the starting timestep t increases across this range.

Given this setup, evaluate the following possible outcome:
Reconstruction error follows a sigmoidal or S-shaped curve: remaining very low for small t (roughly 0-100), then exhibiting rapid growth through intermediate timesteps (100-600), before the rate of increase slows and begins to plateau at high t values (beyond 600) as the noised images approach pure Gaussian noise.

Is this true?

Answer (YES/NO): NO